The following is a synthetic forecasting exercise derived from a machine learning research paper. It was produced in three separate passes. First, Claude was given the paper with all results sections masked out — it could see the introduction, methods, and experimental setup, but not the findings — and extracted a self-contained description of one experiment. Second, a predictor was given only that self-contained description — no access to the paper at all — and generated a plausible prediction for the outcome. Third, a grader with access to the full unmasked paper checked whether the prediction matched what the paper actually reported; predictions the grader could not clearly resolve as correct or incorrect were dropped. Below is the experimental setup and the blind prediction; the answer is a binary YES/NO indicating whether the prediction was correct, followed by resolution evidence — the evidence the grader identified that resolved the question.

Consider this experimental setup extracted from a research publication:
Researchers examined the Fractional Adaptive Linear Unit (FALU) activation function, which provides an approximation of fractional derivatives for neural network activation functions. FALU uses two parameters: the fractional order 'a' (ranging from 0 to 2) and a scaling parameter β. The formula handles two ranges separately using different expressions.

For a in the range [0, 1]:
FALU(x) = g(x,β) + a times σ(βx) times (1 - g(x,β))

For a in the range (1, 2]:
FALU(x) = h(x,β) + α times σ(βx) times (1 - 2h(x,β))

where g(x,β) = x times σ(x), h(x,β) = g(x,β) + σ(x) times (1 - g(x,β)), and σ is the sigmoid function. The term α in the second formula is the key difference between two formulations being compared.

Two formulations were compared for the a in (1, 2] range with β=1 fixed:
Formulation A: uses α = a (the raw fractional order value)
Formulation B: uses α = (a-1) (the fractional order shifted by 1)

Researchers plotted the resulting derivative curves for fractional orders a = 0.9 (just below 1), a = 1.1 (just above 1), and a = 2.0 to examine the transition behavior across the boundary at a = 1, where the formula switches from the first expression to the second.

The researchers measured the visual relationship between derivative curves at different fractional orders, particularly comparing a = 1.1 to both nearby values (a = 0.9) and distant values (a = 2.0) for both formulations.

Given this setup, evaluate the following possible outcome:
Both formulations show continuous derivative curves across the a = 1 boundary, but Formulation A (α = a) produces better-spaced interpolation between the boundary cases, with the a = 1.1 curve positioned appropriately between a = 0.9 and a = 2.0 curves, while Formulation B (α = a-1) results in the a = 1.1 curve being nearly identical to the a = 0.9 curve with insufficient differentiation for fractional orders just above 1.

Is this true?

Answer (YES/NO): NO